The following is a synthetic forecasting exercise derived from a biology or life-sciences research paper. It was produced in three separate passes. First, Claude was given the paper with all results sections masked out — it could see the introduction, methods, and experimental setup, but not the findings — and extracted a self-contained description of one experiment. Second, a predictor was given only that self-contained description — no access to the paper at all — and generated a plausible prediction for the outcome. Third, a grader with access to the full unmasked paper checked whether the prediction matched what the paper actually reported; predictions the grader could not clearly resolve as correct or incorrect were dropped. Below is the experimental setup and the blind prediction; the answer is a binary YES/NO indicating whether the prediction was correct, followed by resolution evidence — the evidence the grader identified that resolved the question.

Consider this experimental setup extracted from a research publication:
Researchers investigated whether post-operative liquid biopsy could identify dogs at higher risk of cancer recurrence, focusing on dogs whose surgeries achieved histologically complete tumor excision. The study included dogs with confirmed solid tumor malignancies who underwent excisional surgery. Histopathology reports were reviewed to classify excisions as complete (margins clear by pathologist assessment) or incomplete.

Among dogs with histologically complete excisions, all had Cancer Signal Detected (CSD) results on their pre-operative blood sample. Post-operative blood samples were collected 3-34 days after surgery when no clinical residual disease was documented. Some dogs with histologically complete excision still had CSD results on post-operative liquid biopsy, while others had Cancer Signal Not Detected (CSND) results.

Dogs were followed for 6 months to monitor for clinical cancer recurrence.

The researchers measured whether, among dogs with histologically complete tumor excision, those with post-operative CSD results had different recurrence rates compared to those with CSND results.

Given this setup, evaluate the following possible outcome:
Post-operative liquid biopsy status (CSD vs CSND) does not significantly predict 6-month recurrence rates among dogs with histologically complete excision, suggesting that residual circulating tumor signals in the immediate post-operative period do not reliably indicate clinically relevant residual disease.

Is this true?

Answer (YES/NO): NO